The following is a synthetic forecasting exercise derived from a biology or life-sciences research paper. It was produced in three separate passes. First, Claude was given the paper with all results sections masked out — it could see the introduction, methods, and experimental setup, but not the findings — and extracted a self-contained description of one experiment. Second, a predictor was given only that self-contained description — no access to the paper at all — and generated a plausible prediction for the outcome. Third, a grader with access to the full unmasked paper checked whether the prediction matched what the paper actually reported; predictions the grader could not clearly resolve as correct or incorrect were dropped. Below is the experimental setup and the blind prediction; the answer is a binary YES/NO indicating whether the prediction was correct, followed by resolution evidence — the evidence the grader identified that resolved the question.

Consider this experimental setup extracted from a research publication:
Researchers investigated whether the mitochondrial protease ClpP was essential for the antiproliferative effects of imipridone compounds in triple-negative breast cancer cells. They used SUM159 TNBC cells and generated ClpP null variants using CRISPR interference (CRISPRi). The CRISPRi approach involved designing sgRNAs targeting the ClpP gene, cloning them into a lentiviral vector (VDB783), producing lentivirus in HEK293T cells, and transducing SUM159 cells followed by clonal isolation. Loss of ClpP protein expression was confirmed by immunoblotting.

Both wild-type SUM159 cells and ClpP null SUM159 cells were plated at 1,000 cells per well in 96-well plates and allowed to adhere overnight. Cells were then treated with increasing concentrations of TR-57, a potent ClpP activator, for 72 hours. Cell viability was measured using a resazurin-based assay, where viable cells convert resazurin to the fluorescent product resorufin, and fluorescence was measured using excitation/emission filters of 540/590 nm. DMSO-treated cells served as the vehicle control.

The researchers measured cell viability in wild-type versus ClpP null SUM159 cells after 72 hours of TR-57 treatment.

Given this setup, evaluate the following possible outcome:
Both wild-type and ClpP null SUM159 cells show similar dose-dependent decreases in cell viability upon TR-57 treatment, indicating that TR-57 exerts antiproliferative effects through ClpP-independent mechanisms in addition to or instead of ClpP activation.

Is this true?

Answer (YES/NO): NO